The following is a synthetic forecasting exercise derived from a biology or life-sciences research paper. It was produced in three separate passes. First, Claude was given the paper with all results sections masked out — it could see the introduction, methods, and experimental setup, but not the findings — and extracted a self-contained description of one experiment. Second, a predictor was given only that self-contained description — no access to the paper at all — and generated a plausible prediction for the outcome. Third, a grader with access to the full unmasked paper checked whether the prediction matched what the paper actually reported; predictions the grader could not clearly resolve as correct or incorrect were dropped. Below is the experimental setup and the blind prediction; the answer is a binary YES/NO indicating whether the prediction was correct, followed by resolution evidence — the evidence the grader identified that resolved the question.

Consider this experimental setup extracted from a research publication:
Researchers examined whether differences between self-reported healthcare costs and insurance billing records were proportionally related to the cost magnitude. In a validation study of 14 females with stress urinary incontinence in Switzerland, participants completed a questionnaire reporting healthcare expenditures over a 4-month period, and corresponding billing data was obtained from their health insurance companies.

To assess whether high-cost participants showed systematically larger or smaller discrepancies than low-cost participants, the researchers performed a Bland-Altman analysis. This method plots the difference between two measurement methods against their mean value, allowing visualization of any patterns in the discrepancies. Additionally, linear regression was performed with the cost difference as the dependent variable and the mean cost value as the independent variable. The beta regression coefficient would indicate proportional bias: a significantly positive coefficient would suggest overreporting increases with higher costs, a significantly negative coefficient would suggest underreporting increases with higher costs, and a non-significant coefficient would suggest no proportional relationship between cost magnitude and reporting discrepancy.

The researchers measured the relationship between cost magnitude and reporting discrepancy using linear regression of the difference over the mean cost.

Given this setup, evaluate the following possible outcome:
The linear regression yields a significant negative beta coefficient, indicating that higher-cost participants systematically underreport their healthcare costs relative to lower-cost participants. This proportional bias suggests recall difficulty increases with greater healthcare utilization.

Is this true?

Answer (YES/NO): NO